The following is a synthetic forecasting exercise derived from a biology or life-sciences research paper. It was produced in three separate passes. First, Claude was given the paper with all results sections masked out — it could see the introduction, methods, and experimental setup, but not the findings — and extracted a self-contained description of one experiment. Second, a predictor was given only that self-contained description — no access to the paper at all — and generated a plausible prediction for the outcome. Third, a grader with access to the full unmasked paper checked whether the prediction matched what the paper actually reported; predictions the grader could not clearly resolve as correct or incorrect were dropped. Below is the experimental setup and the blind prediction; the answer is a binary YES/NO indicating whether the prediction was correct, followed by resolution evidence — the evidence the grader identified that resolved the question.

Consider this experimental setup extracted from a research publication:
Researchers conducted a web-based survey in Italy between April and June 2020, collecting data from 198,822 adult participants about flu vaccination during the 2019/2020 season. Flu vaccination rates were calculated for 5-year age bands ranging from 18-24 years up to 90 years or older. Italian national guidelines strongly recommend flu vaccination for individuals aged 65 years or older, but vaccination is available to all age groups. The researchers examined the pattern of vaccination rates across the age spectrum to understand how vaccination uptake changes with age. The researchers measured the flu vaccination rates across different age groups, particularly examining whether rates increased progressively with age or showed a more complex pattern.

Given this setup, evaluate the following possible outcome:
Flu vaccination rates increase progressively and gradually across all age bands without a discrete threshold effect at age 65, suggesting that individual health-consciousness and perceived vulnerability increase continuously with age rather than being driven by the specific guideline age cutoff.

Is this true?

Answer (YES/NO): NO